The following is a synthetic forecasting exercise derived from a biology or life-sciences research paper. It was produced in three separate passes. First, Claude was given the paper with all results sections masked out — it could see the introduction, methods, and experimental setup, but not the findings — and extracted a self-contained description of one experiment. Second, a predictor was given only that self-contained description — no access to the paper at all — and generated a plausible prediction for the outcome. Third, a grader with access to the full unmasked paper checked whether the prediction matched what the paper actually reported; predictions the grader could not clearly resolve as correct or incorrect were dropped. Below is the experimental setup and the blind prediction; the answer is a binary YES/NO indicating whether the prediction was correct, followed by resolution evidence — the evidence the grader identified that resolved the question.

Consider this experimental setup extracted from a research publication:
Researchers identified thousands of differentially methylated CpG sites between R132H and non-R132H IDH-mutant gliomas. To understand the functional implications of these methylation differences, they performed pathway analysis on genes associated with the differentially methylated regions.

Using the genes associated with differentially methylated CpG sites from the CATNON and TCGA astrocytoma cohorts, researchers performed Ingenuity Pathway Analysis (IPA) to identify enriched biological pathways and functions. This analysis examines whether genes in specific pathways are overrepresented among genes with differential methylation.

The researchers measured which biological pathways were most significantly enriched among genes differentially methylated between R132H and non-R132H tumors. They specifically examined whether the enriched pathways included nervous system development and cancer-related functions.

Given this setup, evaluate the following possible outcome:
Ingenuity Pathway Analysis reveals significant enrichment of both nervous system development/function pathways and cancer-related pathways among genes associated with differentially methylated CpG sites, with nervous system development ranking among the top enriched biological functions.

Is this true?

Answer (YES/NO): NO